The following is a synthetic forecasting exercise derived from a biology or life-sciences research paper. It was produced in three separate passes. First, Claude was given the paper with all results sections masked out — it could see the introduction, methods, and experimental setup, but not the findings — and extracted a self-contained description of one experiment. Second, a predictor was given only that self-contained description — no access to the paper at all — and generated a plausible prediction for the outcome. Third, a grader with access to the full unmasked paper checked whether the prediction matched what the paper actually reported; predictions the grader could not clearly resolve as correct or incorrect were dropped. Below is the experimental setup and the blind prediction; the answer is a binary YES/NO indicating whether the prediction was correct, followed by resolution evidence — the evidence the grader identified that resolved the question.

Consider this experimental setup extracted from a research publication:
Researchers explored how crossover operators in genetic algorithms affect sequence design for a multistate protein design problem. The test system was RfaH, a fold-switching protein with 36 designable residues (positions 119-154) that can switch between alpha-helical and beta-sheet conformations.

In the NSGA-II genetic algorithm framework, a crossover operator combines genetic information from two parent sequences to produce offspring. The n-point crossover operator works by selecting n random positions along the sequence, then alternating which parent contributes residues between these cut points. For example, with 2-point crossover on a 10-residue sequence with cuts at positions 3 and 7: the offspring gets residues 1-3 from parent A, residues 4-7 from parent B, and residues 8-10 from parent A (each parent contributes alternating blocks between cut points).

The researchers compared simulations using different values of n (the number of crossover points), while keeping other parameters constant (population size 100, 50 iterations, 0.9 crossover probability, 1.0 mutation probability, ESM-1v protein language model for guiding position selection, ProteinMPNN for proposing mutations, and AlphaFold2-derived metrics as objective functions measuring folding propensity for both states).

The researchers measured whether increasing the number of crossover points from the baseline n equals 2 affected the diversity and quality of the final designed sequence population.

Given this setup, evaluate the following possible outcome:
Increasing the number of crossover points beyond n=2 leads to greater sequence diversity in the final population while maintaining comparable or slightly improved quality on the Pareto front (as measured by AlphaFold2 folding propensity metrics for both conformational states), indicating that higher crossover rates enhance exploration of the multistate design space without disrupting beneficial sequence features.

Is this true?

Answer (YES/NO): NO